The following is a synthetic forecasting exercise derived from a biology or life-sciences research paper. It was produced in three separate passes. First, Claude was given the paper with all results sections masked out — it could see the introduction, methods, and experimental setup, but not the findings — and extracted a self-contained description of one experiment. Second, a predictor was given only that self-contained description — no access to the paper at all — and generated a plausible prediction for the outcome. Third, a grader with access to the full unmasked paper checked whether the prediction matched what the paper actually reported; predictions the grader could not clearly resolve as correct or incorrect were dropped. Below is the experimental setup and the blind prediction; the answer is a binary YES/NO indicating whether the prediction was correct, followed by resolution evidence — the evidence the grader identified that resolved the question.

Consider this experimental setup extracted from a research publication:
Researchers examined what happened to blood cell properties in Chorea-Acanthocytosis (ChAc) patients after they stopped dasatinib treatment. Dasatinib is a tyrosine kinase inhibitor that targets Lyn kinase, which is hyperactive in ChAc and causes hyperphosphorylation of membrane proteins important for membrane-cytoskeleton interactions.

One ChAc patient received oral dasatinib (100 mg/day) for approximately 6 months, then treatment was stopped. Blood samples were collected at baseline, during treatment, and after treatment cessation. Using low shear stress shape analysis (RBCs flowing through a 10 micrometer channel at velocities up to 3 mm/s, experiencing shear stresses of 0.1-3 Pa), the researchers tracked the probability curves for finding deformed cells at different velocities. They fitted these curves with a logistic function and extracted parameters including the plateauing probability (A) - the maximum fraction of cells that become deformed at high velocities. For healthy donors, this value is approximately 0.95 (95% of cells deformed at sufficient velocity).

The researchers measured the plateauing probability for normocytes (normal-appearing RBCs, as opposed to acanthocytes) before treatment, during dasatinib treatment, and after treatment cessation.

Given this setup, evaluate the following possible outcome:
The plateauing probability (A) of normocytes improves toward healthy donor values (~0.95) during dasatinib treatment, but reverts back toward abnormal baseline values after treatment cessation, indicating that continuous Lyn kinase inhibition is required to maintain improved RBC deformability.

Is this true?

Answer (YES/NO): YES